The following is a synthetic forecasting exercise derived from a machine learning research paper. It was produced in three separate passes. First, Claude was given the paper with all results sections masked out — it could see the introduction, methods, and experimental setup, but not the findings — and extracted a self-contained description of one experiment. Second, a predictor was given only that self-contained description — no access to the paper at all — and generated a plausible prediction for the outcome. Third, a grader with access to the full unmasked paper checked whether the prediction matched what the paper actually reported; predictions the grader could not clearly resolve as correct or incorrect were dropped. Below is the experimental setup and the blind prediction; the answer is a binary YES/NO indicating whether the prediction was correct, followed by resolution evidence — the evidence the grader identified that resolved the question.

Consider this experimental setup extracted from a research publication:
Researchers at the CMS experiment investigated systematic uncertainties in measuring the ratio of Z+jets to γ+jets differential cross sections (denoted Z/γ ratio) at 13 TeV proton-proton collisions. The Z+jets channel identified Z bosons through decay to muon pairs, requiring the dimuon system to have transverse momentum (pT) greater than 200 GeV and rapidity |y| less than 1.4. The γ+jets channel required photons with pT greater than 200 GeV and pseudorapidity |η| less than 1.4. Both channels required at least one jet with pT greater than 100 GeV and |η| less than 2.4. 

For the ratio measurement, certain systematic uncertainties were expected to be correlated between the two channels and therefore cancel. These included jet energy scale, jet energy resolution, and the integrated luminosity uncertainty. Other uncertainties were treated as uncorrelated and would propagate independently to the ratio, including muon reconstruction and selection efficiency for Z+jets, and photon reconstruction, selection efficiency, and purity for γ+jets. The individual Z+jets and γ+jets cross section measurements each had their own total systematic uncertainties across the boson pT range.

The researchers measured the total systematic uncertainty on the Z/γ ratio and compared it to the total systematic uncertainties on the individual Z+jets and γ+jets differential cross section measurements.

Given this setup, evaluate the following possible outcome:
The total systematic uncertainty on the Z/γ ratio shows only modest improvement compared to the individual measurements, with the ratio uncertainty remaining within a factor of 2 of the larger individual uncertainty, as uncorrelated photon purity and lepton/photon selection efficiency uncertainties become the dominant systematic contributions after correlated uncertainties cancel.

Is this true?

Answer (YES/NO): NO